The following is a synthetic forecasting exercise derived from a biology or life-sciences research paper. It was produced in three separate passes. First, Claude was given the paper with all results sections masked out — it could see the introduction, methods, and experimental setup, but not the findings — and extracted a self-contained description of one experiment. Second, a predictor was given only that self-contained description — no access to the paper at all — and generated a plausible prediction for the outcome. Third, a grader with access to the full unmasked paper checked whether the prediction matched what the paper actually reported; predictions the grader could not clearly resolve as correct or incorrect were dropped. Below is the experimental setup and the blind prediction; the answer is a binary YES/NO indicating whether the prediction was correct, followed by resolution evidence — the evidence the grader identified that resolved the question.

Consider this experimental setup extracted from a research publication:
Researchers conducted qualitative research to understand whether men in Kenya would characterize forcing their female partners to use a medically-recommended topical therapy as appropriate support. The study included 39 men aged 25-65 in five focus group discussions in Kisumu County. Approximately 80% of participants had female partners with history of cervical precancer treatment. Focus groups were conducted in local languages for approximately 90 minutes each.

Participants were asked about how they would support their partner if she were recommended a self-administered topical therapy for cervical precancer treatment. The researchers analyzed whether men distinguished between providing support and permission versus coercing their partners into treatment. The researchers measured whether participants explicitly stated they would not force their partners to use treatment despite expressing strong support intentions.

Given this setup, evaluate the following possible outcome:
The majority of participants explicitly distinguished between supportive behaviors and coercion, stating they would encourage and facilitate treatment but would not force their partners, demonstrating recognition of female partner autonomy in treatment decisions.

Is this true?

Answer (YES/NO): YES